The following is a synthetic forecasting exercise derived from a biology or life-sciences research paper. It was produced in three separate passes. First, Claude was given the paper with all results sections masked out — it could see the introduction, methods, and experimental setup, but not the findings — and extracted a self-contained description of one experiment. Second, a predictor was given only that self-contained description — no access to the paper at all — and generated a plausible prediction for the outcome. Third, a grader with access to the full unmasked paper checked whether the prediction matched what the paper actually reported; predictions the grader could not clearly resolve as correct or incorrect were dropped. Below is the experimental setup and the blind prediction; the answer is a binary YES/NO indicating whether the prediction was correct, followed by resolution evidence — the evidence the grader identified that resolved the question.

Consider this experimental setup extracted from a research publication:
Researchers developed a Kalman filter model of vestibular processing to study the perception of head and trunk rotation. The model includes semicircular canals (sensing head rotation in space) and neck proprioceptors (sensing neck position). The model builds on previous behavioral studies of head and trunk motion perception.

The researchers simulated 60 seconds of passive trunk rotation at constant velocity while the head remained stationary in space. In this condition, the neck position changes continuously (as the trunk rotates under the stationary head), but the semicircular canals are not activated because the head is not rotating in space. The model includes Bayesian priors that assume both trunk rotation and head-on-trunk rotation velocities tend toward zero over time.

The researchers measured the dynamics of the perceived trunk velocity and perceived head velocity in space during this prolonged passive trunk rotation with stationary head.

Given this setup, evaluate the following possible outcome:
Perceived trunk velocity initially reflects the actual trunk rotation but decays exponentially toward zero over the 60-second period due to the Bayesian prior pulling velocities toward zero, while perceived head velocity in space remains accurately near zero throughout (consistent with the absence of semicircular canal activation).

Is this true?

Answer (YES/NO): NO